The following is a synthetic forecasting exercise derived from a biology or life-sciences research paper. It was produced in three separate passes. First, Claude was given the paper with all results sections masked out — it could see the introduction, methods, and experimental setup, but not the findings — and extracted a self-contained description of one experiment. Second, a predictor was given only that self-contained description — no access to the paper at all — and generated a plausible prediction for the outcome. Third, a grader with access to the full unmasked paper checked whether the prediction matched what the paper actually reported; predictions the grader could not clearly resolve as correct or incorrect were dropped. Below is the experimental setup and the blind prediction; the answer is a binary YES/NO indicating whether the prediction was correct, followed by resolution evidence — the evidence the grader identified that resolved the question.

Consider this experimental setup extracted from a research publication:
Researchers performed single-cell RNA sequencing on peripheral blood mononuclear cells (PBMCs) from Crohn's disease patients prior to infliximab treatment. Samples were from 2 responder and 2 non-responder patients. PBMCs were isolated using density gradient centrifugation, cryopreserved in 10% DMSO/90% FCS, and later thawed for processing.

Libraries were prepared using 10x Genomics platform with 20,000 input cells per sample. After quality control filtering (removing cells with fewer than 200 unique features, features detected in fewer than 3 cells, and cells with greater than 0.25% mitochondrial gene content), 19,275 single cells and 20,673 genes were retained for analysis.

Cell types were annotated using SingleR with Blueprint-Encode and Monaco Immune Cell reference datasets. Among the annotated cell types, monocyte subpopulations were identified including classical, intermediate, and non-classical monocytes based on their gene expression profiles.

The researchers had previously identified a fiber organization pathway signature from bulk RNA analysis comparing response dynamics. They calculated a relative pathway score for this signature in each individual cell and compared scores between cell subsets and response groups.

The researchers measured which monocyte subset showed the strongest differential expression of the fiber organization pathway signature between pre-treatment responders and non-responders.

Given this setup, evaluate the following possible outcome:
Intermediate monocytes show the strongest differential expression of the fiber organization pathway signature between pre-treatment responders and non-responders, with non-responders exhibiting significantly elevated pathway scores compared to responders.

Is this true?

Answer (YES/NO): NO